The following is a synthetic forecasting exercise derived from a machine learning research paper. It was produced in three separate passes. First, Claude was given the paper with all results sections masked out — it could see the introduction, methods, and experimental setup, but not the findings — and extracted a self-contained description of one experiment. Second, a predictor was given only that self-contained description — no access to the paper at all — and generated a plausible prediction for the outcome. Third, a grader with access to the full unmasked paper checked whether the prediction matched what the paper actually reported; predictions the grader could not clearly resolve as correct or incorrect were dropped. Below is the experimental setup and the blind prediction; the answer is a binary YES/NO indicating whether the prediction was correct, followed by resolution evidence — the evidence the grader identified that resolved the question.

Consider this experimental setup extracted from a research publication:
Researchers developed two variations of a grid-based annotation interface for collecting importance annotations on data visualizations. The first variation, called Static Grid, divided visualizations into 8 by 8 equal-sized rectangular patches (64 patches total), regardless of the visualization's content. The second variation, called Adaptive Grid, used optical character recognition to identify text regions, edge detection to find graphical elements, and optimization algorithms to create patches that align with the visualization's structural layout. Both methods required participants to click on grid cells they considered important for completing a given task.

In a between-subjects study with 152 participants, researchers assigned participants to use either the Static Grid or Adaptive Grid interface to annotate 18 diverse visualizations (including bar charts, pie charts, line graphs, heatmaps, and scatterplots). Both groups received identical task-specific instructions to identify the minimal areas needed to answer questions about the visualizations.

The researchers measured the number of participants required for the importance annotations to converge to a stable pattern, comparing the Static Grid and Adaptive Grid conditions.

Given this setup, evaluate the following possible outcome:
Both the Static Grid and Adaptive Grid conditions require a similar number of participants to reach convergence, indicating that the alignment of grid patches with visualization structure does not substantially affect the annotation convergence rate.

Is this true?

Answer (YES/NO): NO